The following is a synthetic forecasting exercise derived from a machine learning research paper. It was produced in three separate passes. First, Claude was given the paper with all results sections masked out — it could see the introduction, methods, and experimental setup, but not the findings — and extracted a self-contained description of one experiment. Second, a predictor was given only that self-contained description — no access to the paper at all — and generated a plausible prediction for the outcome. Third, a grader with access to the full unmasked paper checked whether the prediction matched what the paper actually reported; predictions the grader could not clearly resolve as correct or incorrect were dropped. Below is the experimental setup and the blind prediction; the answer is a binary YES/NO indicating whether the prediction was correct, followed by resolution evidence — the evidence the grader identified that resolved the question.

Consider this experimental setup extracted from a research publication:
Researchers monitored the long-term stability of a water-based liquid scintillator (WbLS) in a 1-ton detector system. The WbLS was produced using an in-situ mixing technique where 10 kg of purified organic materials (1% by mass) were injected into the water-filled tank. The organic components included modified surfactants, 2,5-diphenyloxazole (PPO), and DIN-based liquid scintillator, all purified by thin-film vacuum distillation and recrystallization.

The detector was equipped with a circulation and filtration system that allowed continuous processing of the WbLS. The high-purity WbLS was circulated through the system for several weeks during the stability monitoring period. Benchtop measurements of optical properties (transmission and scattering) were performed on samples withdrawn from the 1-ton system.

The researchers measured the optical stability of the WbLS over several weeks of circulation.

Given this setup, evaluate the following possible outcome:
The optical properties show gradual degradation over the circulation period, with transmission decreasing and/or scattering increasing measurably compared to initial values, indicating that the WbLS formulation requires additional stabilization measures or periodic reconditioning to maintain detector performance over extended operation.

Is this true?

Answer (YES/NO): NO